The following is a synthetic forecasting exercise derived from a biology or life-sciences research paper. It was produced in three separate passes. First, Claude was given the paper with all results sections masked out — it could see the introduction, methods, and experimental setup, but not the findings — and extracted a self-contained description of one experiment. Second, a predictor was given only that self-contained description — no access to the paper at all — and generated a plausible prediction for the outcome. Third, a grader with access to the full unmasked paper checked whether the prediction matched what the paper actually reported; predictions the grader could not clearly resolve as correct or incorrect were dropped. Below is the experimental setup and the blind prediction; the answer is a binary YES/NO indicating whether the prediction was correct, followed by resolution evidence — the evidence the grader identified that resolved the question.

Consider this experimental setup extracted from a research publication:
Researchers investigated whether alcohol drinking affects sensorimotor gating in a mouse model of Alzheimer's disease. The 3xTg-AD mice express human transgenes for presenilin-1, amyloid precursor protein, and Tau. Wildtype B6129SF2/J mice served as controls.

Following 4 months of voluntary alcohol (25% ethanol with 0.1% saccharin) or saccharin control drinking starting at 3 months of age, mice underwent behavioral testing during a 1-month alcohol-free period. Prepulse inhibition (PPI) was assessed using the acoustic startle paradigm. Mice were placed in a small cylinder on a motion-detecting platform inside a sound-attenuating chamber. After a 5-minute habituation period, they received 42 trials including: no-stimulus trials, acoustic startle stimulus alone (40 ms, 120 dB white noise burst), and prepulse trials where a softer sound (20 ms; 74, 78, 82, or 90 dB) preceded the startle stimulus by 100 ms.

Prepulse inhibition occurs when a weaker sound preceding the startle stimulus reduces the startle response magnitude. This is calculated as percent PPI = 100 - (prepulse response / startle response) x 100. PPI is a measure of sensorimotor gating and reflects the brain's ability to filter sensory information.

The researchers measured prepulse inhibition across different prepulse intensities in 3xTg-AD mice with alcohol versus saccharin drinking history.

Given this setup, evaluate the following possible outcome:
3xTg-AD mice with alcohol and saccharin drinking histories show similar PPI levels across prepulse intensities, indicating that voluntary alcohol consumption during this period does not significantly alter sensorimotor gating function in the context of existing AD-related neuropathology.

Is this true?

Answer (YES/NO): NO